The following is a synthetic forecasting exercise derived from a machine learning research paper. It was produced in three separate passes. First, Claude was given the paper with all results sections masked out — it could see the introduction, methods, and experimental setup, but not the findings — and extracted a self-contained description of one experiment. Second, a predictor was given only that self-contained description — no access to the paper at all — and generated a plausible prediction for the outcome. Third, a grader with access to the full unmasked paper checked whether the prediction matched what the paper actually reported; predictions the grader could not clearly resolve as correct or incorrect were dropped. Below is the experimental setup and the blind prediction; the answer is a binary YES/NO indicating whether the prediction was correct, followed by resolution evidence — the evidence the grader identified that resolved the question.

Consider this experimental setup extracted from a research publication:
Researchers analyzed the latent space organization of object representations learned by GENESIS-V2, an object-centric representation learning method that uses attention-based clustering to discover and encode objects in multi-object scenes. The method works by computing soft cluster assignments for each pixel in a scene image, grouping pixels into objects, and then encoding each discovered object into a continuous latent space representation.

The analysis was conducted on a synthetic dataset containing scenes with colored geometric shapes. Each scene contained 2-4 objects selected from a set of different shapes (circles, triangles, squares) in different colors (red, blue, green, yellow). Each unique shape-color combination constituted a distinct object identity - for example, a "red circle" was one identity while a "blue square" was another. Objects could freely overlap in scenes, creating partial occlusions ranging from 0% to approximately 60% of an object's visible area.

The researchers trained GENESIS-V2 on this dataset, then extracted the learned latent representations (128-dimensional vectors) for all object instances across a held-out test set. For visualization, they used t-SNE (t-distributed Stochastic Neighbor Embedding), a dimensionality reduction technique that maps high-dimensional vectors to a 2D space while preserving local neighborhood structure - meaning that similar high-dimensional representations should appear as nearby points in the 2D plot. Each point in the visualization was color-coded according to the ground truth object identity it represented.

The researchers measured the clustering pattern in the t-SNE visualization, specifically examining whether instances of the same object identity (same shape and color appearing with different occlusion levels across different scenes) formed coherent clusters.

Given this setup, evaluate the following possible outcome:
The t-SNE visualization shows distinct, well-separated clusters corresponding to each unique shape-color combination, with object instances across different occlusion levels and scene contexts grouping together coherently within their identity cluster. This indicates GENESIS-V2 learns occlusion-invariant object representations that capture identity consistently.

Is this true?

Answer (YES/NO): NO